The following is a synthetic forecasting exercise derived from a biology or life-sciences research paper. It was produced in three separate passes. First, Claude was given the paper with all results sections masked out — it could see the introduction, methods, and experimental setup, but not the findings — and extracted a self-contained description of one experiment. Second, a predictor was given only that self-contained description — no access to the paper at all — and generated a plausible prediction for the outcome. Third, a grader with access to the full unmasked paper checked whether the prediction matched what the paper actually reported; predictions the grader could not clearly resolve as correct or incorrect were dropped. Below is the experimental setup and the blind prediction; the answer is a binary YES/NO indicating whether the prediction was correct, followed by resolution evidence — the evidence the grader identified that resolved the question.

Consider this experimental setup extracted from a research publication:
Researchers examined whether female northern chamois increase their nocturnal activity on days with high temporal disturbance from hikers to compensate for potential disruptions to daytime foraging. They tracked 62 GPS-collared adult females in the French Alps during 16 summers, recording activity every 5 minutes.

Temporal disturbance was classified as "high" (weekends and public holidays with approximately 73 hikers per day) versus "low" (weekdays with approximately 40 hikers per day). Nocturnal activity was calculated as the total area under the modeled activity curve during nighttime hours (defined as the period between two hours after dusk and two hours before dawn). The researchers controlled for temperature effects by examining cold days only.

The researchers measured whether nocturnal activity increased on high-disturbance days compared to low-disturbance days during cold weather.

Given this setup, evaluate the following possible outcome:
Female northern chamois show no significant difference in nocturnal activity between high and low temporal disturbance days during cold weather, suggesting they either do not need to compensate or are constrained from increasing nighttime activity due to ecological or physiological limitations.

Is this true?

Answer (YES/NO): YES